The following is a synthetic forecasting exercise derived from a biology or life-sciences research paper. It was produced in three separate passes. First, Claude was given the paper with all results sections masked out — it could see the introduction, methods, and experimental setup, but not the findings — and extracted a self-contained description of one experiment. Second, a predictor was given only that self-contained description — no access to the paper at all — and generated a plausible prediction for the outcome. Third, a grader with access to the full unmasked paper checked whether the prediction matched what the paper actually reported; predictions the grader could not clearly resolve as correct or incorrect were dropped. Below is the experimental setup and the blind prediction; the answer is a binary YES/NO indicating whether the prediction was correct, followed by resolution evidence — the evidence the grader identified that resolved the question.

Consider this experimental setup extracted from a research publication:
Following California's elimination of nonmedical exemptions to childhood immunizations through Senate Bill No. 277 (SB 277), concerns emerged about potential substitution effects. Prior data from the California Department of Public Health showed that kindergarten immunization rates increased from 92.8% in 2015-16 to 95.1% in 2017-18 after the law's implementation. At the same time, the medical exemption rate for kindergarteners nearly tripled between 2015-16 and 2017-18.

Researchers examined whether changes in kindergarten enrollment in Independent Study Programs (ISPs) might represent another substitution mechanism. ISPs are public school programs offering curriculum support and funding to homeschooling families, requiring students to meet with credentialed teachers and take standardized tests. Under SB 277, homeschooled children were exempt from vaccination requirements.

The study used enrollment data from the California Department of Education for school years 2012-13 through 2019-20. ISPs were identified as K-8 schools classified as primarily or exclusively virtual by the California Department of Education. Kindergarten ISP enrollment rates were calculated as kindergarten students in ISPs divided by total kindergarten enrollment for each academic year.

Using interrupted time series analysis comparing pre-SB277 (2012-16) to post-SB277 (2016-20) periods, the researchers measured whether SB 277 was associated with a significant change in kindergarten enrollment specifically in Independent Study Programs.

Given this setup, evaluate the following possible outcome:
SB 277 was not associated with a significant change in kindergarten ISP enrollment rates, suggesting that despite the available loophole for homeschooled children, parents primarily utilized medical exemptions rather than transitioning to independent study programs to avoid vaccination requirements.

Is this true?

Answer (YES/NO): NO